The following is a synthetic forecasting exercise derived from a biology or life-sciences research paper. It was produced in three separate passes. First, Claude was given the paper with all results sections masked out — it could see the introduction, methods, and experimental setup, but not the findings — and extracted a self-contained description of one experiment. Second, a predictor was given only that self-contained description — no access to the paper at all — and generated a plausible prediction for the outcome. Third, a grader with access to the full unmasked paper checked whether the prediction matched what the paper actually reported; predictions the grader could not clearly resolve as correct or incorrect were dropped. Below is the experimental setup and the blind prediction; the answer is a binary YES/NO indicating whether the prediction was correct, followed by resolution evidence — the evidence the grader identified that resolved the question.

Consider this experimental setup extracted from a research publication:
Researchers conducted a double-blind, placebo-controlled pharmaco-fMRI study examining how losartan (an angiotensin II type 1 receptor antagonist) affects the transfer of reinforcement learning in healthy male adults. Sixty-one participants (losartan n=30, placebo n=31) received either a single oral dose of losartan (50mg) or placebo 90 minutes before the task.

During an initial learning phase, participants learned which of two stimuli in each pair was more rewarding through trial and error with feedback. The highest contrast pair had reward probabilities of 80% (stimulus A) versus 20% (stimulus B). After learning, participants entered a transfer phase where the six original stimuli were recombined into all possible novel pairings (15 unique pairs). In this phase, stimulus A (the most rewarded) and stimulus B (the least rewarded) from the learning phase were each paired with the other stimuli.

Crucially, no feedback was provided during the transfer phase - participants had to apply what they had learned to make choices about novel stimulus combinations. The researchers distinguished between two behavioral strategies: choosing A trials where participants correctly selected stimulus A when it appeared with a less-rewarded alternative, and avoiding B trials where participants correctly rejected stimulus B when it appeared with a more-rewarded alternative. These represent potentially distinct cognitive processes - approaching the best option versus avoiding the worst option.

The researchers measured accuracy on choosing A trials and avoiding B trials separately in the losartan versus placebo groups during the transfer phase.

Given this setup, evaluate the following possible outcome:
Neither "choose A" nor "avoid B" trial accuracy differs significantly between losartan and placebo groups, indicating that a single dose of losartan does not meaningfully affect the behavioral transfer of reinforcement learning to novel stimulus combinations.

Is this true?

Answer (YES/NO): NO